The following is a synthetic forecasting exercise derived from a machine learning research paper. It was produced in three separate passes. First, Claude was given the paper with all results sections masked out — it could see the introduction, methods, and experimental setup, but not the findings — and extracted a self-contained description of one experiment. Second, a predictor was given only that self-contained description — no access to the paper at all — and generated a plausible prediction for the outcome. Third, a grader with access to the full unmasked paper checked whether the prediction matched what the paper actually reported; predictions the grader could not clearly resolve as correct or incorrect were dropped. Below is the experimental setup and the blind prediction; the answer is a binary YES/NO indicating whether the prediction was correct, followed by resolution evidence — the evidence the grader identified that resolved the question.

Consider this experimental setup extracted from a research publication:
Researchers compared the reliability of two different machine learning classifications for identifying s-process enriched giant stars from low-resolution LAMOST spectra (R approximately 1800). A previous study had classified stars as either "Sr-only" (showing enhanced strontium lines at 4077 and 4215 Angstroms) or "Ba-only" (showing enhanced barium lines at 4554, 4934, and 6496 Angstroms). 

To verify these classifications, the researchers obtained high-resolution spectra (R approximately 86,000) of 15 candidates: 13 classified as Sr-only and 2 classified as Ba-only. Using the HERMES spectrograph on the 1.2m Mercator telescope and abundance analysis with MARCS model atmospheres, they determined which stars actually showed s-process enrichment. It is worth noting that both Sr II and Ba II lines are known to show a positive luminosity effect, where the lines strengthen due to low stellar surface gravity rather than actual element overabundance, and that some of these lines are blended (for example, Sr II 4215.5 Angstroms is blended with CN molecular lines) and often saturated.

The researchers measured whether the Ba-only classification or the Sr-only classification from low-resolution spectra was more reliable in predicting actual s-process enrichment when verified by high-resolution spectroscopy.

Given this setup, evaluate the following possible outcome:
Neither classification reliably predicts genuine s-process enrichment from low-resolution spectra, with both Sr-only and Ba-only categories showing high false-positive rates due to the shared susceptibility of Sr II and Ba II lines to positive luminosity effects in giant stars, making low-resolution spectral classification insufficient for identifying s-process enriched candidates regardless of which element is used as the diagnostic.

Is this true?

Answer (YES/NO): NO